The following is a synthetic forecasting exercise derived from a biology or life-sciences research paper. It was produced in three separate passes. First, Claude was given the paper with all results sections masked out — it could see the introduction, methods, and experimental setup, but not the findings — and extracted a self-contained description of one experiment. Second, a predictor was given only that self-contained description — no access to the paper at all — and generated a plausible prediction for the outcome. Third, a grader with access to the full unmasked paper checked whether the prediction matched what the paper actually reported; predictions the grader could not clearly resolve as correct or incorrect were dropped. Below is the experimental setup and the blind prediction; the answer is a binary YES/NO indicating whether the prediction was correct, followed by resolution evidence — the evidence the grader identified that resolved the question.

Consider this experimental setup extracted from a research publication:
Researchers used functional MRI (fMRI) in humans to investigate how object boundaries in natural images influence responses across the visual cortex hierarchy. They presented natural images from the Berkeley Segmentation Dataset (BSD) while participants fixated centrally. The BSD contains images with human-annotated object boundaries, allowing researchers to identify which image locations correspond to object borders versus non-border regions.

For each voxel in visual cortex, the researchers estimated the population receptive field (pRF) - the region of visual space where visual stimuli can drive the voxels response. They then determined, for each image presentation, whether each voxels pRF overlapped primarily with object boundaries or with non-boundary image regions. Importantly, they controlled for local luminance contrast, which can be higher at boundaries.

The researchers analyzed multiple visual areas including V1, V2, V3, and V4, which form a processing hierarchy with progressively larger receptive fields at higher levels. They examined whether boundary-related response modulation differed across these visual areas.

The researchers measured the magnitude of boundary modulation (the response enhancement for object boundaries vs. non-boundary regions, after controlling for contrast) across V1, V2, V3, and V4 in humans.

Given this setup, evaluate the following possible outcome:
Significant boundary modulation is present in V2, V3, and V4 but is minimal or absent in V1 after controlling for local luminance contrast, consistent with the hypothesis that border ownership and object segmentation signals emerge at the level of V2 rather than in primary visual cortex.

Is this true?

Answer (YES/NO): NO